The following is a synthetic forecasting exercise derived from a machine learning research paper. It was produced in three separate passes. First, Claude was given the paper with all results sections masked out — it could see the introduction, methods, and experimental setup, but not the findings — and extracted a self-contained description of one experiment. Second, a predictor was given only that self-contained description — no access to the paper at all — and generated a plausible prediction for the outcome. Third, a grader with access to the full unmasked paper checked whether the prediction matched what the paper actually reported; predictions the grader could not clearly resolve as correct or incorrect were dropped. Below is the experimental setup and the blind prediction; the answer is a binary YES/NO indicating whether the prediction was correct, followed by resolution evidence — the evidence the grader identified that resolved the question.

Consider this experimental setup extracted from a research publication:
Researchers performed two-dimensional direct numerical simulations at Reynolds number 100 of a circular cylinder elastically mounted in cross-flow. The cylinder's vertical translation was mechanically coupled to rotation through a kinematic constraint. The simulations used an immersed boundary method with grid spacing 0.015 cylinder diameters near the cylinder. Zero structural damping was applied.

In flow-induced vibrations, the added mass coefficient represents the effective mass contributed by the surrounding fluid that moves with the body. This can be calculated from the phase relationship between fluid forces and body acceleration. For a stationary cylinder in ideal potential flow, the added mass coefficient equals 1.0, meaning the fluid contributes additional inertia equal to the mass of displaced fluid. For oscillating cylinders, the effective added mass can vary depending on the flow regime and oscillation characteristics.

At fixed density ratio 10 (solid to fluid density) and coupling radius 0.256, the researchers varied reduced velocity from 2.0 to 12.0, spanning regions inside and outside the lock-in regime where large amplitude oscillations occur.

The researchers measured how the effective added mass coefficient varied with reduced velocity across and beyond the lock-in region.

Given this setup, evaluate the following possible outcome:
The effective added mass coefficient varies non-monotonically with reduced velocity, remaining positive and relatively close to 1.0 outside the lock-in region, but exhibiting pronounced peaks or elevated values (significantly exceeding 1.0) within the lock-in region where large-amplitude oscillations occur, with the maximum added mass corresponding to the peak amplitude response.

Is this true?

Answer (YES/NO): NO